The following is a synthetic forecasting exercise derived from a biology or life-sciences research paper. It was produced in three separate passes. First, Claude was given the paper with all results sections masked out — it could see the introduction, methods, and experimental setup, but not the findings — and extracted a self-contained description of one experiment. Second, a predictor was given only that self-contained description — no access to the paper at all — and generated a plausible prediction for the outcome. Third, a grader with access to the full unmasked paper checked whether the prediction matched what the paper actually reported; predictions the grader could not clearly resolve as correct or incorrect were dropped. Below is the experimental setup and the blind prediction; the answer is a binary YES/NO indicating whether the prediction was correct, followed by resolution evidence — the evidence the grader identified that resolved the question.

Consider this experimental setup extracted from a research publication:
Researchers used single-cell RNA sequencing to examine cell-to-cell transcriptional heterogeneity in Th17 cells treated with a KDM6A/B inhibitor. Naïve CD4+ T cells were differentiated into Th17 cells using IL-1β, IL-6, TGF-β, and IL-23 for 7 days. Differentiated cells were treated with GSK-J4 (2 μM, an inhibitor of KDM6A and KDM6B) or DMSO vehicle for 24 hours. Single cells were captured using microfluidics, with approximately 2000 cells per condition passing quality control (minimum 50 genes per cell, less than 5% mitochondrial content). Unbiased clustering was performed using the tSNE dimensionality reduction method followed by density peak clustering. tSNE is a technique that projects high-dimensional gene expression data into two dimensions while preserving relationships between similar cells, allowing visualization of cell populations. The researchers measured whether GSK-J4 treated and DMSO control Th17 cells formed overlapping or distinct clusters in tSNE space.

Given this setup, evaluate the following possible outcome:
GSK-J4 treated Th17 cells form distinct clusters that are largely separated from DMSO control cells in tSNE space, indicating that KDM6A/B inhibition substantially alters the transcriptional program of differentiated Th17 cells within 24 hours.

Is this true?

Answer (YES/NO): YES